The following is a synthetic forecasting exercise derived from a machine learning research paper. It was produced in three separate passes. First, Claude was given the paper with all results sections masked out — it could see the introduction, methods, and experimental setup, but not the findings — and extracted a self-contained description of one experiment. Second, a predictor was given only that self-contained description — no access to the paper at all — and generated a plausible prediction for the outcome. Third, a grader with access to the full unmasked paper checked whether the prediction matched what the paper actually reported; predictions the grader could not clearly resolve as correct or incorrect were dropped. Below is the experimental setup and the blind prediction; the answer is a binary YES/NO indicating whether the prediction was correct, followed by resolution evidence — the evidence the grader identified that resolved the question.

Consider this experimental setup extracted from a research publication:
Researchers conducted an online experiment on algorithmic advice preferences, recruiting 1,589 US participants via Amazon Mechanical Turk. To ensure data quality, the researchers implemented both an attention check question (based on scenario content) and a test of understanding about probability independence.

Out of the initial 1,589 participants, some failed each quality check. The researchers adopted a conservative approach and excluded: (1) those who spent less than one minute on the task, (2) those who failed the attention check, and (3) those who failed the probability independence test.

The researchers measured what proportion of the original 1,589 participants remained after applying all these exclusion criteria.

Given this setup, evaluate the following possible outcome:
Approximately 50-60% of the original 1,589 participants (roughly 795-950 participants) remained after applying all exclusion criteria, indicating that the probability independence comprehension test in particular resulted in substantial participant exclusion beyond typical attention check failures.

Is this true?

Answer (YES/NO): YES